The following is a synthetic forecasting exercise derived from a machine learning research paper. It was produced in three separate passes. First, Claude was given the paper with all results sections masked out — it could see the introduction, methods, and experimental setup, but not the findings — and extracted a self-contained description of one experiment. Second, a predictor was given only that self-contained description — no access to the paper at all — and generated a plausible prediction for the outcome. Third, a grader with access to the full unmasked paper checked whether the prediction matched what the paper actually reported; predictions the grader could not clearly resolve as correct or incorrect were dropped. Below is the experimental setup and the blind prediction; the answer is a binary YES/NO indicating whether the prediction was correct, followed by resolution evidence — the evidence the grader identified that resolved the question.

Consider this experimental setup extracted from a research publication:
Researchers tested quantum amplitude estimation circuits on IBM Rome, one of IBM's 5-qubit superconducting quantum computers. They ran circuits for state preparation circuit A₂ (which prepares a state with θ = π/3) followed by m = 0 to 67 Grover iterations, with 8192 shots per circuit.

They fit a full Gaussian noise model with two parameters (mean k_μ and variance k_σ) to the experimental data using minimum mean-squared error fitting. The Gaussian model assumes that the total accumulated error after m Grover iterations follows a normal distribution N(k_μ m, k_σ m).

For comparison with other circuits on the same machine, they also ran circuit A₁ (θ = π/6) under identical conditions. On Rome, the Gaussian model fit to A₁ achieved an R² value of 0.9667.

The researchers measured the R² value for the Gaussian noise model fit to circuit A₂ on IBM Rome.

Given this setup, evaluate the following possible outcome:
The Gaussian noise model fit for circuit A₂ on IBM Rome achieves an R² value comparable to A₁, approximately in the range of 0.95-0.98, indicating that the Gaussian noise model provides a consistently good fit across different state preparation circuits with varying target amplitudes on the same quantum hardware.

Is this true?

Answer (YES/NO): NO